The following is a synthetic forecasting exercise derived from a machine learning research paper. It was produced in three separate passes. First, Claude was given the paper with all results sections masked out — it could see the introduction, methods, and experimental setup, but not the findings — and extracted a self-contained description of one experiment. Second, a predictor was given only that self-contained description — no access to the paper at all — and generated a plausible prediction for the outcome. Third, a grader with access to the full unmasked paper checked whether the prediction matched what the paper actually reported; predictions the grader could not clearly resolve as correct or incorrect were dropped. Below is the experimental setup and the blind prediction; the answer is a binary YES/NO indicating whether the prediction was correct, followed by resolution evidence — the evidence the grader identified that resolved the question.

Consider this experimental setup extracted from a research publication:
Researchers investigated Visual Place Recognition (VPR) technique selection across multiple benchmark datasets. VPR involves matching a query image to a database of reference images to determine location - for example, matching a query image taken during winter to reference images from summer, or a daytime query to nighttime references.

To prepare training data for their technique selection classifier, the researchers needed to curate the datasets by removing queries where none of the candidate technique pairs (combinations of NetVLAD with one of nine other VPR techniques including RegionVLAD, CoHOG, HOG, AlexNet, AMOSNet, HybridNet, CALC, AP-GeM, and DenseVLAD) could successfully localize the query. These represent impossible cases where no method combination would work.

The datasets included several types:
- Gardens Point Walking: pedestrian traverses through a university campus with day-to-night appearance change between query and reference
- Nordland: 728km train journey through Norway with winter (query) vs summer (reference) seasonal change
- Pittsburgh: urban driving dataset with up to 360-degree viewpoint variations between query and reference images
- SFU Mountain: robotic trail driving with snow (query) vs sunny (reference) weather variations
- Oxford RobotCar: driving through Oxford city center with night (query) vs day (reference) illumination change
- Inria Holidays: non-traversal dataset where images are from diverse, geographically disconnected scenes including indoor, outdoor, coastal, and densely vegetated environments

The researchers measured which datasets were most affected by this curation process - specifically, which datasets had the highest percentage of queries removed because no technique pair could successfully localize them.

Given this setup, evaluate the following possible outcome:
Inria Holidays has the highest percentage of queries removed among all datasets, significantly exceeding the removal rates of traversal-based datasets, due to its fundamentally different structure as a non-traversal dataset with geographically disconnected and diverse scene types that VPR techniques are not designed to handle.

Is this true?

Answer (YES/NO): NO